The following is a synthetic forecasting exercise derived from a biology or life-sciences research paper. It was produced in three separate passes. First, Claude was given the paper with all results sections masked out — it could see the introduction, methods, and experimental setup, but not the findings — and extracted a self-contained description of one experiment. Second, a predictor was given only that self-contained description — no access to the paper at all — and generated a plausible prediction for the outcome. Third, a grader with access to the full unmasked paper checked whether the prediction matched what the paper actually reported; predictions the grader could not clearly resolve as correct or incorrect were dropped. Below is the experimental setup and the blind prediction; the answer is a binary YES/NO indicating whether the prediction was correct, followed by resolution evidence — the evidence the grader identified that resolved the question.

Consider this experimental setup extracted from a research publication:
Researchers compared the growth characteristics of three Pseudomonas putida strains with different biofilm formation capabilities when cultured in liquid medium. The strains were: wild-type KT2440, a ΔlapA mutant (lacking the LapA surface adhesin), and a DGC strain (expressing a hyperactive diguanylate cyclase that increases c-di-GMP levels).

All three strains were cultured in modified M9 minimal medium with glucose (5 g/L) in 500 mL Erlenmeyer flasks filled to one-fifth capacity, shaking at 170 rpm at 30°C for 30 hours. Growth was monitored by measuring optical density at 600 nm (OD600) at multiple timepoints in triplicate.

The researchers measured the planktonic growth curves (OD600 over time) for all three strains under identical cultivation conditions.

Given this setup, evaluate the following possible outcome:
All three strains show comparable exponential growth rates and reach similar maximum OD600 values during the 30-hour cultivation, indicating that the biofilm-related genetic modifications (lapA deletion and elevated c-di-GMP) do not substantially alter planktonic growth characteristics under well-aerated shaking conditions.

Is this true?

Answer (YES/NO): NO